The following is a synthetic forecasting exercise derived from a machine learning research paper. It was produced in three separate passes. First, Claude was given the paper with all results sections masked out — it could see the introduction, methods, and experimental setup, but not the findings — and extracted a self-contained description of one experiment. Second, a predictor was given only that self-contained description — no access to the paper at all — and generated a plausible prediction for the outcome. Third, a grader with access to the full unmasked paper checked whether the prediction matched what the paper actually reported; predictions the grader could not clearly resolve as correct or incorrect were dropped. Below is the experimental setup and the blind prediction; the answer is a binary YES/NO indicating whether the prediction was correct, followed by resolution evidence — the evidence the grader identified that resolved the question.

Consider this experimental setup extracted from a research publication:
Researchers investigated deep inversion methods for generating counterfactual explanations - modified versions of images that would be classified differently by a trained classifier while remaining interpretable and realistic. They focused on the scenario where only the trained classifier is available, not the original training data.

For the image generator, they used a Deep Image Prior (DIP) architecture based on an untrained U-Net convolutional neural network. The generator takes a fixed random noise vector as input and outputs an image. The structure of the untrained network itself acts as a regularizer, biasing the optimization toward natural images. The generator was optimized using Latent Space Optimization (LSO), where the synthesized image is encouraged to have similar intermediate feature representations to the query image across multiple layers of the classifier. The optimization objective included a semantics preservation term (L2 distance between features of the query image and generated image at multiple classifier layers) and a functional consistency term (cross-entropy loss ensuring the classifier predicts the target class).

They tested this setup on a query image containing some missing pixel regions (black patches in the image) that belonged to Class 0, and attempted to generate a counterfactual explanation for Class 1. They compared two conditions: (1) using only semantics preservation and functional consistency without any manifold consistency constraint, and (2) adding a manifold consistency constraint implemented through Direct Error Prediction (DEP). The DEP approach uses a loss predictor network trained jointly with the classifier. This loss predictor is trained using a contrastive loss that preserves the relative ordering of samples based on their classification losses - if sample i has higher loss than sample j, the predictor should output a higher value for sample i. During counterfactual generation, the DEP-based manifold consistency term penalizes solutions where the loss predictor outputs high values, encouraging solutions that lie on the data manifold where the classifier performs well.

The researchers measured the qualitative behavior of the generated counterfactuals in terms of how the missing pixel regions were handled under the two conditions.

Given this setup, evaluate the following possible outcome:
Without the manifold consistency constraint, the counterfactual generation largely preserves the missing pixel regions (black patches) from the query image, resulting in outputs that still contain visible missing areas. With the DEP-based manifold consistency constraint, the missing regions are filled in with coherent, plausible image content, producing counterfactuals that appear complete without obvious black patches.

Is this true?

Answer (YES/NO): YES